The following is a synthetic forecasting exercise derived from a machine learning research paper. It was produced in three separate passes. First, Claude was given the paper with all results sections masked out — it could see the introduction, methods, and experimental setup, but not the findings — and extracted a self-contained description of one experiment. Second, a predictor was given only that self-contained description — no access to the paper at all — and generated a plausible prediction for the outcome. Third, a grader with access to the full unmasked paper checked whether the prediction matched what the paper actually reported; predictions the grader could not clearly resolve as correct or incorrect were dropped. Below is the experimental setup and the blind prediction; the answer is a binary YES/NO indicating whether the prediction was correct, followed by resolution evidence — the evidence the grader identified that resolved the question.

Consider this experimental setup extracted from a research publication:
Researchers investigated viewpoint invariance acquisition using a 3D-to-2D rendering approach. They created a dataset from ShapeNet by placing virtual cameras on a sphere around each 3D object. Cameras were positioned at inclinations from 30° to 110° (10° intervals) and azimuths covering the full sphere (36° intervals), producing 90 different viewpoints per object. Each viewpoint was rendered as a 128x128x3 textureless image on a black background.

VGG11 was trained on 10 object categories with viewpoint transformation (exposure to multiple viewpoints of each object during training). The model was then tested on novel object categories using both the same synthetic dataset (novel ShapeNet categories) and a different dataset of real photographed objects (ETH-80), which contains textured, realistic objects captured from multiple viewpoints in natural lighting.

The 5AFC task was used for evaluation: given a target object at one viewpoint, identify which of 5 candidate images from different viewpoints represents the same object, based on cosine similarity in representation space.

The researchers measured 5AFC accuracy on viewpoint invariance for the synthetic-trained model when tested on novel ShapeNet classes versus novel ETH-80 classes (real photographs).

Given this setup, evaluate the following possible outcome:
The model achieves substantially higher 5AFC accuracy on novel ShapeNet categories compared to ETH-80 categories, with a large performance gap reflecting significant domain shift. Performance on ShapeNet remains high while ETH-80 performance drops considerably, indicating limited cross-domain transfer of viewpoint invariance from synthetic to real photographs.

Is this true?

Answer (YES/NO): NO